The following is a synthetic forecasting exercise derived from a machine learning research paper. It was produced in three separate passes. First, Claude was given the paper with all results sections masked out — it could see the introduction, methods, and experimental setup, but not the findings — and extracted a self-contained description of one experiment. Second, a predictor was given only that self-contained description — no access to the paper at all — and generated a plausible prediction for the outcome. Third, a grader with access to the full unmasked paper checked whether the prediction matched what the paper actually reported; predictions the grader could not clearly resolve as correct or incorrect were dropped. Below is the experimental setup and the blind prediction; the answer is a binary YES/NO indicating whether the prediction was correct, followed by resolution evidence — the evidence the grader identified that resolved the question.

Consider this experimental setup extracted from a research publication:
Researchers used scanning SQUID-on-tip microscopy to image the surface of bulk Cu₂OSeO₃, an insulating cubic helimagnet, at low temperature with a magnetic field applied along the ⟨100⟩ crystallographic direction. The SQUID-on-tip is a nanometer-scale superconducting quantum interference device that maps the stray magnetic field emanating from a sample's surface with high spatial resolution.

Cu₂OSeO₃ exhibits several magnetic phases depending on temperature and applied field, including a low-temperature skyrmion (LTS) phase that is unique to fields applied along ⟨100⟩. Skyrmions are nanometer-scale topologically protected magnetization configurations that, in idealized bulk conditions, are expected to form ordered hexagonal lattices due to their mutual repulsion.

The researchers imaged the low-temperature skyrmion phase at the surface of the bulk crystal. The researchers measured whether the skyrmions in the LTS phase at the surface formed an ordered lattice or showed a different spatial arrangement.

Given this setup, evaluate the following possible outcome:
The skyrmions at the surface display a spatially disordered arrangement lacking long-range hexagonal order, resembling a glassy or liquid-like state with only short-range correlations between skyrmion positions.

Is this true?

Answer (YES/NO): YES